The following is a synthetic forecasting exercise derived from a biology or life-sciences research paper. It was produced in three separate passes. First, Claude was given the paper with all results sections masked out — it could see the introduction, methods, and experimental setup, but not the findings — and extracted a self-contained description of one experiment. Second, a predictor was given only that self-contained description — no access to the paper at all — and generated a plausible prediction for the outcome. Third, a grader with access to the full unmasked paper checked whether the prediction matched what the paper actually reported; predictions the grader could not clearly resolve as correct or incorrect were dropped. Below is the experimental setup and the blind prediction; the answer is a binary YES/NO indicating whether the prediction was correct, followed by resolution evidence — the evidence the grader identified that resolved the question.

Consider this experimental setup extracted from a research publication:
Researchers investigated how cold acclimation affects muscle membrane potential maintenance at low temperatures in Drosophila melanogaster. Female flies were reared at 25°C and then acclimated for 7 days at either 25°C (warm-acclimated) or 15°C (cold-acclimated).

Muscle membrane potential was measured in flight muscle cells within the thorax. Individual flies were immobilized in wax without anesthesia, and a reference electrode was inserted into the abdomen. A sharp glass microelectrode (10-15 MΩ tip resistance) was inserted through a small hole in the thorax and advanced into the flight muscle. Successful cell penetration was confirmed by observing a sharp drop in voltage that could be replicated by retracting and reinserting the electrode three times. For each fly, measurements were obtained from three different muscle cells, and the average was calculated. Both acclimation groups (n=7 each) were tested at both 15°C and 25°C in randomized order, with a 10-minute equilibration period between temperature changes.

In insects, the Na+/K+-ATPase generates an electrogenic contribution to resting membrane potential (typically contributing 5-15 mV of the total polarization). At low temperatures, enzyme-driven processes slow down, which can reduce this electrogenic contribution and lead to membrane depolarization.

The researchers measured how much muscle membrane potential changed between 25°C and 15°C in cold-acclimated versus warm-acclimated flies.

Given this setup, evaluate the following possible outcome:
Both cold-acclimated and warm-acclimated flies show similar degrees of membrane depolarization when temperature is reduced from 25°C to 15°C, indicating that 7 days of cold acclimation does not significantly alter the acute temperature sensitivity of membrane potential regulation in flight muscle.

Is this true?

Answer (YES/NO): NO